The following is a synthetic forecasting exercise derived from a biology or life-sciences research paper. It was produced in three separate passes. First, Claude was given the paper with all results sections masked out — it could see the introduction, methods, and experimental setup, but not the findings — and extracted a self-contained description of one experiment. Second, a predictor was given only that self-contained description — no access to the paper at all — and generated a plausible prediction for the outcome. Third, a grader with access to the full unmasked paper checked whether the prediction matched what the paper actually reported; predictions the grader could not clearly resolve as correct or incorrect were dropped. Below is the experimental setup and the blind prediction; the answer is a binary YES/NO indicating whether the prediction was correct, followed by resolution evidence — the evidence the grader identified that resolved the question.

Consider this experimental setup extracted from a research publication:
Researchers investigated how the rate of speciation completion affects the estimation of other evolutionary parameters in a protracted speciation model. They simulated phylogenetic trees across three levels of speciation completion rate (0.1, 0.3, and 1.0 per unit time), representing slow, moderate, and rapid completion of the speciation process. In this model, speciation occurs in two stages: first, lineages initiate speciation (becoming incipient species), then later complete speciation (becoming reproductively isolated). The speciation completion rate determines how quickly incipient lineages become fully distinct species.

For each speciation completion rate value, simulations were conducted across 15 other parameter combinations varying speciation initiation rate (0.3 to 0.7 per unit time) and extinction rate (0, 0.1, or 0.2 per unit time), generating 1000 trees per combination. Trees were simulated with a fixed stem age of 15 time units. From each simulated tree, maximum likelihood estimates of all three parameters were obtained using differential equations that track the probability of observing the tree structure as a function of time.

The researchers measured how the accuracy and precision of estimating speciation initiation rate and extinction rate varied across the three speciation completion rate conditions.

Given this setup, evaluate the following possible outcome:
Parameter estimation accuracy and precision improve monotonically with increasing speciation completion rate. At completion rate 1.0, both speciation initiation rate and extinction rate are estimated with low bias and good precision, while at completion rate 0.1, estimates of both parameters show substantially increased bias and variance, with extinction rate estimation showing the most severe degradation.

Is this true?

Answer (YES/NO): NO